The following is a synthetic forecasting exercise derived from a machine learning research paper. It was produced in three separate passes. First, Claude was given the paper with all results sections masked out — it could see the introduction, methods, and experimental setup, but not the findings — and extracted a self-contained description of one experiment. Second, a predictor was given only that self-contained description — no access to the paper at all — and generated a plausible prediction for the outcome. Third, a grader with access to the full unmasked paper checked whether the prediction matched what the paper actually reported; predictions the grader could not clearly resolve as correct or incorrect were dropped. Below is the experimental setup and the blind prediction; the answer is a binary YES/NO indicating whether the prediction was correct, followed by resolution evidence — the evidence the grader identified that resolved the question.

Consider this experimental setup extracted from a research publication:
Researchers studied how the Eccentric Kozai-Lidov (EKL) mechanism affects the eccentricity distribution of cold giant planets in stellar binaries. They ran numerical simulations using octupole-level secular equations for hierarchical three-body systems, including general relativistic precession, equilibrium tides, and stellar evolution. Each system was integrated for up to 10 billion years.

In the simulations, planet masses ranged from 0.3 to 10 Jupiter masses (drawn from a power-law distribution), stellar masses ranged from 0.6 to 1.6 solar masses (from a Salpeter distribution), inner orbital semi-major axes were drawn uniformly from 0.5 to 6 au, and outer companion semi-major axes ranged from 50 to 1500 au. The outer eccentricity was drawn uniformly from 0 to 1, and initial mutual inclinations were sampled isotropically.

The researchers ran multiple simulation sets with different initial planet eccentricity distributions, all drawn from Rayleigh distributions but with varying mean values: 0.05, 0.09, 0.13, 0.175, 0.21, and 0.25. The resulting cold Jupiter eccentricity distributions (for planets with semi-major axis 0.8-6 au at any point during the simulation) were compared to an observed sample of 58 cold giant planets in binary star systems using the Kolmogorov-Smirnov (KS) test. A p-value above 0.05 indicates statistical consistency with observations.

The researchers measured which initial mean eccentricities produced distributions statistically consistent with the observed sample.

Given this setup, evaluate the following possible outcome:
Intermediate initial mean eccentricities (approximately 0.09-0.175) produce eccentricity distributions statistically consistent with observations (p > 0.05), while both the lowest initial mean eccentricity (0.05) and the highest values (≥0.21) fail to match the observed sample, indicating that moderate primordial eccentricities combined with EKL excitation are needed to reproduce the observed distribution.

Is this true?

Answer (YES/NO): NO